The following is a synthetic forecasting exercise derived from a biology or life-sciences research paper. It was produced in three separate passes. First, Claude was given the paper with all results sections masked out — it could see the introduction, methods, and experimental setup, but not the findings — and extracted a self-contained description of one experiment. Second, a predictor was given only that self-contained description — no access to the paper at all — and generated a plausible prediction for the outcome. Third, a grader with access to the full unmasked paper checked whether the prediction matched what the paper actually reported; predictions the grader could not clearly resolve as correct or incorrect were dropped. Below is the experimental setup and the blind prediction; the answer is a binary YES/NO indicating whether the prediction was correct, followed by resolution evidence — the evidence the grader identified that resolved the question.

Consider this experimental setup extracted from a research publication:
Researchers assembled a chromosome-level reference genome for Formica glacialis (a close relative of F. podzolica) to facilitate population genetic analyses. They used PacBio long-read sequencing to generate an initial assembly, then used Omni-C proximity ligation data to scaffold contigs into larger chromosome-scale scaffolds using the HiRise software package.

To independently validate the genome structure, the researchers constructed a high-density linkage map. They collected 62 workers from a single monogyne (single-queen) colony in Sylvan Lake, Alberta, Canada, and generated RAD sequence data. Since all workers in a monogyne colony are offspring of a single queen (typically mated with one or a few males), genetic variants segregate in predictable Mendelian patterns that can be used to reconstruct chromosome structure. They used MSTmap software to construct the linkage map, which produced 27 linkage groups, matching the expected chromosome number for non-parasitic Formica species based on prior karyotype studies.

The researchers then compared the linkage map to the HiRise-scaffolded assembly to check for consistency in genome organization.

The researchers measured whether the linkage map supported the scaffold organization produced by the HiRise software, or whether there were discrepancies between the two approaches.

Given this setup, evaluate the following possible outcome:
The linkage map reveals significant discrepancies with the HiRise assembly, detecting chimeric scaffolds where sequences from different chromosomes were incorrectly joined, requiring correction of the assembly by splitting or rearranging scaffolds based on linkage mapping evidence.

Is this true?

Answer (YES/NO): YES